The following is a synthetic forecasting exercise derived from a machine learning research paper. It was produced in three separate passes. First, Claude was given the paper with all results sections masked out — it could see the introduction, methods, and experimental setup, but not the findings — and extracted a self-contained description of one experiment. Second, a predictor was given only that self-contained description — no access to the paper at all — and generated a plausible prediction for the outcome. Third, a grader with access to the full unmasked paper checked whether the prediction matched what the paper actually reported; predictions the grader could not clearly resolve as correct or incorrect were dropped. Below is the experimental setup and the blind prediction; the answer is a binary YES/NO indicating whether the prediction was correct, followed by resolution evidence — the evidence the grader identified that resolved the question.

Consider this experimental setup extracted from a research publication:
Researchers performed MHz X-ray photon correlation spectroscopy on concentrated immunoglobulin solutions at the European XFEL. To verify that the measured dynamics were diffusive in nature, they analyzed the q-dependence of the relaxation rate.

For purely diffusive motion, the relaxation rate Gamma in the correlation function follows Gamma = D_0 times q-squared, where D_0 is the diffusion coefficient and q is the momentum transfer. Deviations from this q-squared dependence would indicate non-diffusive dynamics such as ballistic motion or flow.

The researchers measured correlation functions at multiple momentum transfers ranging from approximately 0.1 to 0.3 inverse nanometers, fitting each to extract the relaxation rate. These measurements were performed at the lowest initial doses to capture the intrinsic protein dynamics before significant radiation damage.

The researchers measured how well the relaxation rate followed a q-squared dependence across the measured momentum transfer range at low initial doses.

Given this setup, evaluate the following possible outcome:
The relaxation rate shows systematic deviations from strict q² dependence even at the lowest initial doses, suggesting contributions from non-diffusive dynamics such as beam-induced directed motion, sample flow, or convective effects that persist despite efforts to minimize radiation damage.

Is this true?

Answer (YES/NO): NO